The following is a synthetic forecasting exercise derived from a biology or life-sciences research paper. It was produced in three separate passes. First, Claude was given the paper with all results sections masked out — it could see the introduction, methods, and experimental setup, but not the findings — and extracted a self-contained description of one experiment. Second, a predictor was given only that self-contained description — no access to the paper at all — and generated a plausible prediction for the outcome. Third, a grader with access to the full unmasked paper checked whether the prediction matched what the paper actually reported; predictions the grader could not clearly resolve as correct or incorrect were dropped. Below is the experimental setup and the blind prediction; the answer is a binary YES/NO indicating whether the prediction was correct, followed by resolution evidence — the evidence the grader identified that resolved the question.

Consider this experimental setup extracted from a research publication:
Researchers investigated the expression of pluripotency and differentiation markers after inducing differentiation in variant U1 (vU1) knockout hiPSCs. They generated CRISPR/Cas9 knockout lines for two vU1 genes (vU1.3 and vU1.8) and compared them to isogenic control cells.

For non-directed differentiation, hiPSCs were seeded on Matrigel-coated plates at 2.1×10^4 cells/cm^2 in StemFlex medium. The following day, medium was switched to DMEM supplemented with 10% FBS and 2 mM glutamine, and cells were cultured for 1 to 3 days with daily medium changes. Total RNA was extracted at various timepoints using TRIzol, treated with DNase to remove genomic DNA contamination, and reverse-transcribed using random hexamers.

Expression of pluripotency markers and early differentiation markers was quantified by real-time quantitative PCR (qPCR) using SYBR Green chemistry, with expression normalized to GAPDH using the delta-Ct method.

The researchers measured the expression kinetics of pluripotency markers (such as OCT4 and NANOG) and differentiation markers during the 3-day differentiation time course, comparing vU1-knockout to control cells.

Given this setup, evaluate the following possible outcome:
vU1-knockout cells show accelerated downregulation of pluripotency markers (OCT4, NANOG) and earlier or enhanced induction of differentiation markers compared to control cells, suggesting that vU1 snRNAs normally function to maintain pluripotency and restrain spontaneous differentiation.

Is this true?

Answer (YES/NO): NO